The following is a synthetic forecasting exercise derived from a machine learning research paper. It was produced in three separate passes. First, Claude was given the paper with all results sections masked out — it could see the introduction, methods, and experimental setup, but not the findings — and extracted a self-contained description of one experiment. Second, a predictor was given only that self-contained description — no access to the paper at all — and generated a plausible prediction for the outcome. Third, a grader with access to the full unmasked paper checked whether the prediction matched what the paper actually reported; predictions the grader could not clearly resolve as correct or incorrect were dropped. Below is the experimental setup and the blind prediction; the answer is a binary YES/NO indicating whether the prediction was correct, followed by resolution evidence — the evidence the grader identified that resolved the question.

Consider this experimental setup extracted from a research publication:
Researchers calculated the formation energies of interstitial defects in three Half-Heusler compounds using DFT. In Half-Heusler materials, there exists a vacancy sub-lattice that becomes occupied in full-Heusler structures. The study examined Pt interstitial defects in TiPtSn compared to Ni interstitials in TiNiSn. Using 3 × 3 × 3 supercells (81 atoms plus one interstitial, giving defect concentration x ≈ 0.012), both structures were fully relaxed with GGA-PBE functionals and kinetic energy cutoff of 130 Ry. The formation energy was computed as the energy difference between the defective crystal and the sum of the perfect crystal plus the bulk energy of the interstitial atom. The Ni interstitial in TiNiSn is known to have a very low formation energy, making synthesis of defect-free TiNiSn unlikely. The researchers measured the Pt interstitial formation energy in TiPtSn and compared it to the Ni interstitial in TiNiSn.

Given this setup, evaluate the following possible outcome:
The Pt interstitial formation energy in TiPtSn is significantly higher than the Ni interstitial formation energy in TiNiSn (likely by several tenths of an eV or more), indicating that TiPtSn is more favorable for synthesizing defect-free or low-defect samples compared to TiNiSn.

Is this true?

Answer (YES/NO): YES